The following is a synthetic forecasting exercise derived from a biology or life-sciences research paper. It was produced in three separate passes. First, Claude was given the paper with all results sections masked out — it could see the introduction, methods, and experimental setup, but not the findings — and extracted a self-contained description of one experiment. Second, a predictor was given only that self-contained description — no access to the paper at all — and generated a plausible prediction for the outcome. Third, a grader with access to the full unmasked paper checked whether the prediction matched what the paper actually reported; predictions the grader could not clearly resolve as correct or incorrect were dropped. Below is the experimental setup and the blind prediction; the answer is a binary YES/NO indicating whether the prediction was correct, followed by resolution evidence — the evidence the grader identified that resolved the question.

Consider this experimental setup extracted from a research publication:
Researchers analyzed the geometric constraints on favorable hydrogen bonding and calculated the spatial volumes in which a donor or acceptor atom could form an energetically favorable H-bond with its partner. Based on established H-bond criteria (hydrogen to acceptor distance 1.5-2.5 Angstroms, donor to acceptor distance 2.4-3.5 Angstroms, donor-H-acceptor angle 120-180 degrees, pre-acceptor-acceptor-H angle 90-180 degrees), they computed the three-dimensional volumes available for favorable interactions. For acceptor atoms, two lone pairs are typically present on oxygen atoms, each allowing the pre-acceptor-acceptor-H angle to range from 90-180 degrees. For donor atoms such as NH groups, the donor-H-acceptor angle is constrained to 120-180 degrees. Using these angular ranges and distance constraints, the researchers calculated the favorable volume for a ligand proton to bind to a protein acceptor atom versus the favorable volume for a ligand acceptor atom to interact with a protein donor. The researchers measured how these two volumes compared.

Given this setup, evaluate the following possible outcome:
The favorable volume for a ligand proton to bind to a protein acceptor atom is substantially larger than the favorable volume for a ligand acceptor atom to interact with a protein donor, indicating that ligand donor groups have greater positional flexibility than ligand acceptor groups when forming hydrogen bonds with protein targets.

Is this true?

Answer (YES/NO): YES